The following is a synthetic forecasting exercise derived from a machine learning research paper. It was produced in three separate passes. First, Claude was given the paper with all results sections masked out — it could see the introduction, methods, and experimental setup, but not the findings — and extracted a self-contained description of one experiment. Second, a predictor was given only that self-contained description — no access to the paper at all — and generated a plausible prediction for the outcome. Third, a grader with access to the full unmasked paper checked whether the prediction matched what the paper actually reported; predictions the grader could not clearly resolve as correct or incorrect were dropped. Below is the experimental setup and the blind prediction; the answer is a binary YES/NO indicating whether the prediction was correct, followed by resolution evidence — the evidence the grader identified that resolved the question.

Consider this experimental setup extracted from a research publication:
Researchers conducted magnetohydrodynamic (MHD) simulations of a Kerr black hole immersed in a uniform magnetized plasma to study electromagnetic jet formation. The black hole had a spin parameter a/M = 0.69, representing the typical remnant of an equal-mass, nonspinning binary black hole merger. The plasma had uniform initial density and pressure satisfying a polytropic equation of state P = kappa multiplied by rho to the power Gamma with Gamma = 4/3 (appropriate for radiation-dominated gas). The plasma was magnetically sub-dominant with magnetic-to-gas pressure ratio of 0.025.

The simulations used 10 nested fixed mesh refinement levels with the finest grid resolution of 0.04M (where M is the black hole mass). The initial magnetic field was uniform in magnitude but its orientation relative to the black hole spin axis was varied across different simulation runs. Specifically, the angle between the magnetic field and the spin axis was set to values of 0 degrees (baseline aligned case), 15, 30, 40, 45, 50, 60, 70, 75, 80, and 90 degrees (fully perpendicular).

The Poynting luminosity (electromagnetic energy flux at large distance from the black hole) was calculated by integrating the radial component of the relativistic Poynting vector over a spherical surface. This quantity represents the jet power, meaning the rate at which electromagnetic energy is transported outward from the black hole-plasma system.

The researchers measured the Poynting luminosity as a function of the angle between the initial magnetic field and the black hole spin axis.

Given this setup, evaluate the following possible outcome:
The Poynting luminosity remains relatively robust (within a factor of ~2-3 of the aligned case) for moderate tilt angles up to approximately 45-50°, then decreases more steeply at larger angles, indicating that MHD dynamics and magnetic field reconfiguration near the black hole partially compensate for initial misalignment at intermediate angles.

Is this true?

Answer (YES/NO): NO